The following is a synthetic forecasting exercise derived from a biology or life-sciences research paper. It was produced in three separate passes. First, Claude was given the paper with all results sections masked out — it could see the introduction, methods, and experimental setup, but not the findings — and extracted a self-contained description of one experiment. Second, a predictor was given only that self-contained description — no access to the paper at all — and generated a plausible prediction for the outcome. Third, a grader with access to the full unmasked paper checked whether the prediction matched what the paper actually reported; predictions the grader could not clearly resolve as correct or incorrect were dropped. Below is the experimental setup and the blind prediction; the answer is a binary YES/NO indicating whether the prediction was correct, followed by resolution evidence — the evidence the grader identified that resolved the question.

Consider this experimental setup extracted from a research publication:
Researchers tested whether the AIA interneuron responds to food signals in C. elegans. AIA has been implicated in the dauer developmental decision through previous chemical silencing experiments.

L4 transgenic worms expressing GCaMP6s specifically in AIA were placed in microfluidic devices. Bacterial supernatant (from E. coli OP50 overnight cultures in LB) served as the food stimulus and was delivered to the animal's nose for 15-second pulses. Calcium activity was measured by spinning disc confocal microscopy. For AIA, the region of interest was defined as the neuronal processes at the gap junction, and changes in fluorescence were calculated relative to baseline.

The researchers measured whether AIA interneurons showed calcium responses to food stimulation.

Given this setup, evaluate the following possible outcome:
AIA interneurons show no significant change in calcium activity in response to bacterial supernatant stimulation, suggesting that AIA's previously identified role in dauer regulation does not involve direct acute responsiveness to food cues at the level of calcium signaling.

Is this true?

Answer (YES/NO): NO